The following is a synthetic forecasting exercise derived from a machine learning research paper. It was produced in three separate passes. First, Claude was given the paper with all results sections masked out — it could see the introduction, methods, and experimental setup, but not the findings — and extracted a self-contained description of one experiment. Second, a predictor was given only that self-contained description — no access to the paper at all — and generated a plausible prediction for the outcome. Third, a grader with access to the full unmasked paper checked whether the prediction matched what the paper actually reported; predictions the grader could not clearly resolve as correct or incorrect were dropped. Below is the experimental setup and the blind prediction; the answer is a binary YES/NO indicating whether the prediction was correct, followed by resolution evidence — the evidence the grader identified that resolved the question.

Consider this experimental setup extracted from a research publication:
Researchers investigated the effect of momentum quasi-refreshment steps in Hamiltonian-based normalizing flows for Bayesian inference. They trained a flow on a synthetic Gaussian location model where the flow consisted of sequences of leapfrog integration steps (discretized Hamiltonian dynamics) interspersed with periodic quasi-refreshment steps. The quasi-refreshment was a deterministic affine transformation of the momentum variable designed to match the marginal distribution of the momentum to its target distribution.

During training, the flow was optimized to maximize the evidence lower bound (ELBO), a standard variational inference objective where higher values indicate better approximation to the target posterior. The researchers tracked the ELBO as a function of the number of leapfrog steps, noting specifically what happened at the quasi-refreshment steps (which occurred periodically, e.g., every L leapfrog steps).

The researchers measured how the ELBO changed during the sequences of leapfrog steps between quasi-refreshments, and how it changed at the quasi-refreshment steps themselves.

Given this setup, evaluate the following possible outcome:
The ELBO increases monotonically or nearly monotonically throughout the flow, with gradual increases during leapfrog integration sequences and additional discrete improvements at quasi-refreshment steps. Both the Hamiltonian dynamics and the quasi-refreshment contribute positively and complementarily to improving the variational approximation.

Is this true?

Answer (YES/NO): NO